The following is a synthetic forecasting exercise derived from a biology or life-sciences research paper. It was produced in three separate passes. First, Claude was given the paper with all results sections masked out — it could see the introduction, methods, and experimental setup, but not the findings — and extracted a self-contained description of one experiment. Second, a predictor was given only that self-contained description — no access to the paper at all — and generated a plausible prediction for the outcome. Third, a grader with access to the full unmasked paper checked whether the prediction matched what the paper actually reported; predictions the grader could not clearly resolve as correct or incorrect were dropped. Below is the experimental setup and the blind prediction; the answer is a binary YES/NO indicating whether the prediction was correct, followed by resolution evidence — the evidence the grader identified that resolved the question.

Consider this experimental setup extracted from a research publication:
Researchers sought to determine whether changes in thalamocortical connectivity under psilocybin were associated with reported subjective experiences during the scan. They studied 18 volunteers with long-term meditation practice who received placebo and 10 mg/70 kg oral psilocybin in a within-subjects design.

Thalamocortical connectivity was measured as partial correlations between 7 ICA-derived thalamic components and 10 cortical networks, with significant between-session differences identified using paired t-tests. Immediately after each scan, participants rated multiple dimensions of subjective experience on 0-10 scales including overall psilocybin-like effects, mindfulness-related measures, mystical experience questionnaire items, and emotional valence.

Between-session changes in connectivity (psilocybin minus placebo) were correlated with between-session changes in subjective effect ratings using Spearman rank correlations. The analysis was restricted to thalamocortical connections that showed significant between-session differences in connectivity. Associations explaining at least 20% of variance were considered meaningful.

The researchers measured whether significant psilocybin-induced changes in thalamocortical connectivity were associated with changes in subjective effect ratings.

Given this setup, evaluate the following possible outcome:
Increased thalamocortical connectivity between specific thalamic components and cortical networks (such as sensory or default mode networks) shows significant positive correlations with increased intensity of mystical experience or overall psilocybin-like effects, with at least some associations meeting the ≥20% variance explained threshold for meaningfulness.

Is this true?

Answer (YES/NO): NO